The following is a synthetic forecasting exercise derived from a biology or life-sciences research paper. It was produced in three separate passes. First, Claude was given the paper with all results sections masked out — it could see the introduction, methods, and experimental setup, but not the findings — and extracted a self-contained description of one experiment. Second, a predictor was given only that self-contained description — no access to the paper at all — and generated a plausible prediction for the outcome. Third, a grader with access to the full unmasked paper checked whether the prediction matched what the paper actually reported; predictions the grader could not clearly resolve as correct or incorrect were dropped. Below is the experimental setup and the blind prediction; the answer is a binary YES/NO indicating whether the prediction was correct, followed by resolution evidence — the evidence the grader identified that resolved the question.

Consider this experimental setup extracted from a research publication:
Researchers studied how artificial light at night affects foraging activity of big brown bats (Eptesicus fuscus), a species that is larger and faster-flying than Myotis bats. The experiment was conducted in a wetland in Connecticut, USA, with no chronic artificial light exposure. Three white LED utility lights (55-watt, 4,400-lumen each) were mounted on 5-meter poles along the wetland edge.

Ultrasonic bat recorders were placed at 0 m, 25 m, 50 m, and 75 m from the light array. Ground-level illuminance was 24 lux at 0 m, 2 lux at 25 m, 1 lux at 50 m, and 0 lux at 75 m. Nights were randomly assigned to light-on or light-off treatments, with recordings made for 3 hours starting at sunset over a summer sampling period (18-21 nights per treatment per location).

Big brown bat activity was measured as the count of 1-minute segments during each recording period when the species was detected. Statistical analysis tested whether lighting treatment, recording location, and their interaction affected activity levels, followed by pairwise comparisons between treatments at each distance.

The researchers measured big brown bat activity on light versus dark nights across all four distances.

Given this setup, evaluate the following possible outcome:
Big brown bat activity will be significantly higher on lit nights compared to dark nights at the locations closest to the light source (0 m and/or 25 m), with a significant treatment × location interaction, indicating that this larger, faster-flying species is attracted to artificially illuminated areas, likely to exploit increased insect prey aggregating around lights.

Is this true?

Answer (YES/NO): NO